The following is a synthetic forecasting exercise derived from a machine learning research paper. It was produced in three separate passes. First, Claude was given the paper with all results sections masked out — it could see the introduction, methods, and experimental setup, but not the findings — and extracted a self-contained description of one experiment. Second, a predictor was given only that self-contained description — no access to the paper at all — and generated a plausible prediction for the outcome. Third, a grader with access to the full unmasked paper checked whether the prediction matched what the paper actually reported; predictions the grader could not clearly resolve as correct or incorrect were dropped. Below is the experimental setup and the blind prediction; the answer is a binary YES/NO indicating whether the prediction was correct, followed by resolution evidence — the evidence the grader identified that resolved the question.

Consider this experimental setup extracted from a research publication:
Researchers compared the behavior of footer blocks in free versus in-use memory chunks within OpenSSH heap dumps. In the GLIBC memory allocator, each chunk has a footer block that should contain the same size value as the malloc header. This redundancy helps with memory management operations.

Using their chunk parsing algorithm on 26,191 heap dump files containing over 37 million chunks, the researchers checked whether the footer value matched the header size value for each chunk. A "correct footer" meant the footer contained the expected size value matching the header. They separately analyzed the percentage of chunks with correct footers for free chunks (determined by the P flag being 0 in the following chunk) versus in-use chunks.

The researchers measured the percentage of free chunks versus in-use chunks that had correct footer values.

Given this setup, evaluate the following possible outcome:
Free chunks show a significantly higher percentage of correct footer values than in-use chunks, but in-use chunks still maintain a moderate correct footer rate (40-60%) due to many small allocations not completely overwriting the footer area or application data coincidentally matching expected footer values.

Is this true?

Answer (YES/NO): NO